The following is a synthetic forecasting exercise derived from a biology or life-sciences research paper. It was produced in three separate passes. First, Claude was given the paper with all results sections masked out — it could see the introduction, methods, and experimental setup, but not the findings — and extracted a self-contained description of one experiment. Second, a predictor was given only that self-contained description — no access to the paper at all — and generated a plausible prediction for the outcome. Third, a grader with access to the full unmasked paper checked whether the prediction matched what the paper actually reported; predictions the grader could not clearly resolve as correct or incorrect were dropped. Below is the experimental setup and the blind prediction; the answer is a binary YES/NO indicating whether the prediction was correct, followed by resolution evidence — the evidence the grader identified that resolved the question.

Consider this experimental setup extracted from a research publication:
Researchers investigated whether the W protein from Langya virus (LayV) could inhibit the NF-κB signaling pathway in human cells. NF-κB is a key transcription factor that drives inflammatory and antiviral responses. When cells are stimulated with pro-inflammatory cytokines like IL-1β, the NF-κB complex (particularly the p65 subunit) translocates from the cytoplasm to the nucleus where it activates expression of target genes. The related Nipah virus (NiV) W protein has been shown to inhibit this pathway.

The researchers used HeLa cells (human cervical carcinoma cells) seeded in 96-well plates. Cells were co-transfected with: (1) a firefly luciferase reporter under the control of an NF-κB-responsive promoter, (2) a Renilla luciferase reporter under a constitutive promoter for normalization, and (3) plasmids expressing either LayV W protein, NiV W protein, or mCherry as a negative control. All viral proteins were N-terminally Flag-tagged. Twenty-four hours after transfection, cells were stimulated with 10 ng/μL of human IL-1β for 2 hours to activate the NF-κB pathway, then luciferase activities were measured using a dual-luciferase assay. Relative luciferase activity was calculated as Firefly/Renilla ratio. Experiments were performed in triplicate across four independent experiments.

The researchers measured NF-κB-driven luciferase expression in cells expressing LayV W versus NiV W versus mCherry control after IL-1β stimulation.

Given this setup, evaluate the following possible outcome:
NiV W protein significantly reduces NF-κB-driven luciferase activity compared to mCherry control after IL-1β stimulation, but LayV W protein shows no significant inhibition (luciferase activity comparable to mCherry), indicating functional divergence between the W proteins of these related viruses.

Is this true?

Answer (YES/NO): NO